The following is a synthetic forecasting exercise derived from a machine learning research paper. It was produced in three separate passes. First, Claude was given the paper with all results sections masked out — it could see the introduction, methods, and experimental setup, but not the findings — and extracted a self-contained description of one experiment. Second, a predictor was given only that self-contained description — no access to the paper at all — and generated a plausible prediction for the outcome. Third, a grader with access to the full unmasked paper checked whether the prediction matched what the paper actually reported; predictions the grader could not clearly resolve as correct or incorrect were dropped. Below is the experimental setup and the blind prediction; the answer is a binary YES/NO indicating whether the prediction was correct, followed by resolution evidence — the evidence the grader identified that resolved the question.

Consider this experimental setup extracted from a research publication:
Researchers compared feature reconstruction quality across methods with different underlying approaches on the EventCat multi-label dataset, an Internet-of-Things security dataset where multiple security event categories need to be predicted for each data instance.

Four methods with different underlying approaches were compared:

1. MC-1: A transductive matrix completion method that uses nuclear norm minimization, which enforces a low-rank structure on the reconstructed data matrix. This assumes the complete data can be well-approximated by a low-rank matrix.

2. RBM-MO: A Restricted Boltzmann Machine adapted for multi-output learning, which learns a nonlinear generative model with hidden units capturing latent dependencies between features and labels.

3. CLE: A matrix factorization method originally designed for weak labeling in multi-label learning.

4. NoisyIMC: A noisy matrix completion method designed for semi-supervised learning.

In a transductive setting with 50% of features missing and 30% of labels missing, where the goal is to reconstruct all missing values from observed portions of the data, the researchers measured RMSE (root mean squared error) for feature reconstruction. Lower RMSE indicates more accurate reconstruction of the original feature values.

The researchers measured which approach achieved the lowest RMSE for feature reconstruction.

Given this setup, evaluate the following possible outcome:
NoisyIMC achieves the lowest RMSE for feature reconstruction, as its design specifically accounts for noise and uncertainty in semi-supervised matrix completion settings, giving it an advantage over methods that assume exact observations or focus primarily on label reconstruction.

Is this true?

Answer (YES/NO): NO